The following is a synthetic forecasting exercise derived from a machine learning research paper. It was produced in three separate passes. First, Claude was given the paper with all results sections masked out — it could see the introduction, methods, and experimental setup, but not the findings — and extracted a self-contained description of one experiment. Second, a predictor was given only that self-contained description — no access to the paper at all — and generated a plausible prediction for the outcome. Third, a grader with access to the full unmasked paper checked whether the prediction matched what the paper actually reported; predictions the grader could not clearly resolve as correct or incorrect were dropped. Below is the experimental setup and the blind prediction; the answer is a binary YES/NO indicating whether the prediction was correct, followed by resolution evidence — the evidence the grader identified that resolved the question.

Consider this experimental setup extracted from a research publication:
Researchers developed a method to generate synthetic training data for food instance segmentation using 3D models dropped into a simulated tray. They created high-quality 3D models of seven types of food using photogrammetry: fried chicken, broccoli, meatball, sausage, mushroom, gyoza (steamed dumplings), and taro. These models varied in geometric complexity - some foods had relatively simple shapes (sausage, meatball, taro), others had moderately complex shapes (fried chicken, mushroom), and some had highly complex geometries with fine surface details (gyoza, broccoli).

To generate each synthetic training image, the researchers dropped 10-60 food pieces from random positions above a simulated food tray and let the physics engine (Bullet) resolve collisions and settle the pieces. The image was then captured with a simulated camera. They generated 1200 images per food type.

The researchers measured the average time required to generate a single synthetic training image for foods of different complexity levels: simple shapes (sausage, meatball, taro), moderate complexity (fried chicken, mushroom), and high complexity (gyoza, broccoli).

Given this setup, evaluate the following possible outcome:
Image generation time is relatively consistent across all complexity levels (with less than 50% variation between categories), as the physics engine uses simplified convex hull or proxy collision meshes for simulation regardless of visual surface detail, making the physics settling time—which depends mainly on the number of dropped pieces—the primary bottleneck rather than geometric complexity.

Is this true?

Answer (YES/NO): NO